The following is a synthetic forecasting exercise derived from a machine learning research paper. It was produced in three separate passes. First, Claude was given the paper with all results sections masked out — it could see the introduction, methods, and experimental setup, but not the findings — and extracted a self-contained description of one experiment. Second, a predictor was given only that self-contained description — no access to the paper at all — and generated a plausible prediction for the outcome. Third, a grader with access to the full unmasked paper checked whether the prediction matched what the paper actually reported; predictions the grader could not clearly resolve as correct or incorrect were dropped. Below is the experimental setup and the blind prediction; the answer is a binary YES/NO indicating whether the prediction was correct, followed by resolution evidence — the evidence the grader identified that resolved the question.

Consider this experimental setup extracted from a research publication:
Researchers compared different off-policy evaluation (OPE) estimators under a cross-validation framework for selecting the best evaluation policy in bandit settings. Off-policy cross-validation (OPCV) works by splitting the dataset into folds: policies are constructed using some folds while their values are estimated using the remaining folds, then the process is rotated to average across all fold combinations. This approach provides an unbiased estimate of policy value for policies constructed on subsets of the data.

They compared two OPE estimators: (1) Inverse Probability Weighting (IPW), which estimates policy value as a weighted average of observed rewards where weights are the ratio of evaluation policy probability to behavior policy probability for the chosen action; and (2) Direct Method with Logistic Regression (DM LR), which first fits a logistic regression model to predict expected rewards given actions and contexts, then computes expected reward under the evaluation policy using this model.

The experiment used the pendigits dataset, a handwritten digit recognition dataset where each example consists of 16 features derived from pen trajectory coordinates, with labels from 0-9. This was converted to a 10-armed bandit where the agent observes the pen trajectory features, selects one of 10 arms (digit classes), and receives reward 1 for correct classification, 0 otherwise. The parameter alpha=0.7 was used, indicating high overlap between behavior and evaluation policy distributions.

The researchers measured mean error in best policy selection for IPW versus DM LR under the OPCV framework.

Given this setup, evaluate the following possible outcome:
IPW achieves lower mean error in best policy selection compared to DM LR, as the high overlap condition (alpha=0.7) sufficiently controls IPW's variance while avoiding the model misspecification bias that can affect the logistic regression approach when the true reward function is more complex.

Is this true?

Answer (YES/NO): YES